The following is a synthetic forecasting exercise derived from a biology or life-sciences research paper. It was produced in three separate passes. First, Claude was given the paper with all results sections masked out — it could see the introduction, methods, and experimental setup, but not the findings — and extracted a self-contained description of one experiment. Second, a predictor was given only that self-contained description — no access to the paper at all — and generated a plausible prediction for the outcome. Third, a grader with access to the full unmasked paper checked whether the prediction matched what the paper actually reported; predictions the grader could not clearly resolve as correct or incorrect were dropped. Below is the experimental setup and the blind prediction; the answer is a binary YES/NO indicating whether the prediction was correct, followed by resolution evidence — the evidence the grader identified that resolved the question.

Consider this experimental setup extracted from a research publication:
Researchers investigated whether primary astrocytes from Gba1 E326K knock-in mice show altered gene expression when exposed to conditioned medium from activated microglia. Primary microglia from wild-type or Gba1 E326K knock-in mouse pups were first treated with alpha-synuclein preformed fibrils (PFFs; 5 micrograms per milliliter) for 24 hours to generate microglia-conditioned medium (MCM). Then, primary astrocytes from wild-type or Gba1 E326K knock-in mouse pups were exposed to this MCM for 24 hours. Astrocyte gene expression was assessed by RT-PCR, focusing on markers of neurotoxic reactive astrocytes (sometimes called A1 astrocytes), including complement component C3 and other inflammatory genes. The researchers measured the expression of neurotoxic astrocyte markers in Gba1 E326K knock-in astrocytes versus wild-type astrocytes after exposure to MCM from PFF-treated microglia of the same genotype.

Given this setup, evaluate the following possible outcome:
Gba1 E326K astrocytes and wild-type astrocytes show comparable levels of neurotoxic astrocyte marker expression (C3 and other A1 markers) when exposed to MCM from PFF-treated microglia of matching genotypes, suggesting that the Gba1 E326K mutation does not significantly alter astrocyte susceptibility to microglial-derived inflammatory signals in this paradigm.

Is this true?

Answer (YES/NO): NO